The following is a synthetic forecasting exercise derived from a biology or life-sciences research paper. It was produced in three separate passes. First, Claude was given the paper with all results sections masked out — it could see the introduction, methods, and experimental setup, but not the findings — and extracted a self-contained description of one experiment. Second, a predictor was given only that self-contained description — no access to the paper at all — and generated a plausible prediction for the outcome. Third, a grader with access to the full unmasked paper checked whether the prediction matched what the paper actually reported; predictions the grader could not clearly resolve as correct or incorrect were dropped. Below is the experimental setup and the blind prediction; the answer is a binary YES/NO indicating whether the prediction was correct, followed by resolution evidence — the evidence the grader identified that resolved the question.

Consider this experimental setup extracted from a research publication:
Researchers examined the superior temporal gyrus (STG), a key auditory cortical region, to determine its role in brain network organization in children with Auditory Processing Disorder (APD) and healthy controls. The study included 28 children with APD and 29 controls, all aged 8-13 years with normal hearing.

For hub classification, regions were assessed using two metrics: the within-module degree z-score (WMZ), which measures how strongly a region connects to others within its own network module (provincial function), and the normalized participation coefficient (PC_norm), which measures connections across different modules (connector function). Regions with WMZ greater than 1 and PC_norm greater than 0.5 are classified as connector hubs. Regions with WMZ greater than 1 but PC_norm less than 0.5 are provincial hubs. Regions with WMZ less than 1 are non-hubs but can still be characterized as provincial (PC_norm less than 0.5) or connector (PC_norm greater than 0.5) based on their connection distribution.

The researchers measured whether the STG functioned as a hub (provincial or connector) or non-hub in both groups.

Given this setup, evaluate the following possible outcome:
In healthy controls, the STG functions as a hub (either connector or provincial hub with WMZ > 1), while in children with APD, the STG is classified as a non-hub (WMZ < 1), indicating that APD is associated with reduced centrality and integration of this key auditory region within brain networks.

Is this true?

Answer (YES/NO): NO